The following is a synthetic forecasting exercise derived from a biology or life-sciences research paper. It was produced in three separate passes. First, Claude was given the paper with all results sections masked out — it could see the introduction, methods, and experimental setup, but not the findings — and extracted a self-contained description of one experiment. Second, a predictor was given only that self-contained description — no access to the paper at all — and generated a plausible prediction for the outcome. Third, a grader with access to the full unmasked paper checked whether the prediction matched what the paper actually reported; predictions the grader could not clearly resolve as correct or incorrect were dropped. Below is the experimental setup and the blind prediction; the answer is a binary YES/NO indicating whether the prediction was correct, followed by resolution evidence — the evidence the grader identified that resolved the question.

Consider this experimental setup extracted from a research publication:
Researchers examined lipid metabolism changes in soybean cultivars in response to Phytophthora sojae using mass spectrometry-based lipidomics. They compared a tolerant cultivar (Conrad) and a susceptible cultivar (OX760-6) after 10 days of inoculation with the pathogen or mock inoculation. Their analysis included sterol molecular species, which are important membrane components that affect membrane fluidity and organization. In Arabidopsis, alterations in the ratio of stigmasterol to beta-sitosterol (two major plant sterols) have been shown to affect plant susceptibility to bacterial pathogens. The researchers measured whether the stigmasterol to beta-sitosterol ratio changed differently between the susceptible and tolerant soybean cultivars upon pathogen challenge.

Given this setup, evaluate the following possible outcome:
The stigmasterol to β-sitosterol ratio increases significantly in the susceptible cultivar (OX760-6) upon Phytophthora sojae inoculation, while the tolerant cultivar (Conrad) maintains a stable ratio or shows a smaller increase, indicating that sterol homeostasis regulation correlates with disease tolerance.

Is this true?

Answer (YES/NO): YES